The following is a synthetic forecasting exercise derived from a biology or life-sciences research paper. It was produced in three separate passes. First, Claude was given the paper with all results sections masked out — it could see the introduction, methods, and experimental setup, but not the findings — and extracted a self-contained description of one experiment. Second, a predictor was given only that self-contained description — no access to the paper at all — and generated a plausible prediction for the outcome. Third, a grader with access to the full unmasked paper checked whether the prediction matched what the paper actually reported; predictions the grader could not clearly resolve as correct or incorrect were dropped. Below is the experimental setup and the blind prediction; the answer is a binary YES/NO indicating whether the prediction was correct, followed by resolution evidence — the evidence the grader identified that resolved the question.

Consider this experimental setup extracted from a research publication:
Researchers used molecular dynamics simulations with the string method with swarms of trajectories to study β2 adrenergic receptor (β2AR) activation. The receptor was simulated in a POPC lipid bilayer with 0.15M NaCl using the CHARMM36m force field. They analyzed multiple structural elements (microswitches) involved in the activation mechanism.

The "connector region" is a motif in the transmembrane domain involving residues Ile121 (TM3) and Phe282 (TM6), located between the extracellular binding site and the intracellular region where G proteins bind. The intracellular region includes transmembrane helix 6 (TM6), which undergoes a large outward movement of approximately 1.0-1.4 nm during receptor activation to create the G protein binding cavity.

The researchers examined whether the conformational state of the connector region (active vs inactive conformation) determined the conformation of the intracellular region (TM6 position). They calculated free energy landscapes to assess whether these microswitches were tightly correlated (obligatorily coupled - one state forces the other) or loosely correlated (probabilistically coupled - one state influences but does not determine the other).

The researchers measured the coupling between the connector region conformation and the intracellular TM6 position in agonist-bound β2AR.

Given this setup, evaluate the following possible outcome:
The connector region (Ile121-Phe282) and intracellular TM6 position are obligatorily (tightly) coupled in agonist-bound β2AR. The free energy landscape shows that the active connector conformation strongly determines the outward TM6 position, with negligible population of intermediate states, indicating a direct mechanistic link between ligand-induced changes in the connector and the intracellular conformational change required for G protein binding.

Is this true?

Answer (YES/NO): NO